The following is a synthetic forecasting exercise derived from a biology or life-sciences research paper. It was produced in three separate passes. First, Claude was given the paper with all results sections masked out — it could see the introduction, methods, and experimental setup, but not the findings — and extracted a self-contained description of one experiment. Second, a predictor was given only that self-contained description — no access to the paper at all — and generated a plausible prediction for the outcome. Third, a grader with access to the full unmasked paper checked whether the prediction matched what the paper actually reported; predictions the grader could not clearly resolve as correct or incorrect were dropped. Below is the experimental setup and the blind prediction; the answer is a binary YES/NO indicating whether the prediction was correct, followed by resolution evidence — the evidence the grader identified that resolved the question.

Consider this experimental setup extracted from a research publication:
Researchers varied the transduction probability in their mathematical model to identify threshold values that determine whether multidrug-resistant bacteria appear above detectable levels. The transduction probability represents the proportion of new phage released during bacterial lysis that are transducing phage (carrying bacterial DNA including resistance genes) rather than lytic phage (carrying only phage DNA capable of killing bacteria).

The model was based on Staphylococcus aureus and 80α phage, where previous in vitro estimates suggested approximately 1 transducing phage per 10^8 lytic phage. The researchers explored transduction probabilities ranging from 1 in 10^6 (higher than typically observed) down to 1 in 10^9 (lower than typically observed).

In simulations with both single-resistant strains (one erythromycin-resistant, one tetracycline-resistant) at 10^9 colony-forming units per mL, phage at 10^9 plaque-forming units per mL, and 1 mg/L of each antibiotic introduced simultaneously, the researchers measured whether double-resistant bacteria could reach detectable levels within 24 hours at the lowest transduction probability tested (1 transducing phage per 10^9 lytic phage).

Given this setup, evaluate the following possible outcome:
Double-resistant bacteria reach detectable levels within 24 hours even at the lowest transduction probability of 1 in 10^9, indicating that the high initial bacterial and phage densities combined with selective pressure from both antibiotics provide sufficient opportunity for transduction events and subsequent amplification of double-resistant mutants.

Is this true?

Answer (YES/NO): YES